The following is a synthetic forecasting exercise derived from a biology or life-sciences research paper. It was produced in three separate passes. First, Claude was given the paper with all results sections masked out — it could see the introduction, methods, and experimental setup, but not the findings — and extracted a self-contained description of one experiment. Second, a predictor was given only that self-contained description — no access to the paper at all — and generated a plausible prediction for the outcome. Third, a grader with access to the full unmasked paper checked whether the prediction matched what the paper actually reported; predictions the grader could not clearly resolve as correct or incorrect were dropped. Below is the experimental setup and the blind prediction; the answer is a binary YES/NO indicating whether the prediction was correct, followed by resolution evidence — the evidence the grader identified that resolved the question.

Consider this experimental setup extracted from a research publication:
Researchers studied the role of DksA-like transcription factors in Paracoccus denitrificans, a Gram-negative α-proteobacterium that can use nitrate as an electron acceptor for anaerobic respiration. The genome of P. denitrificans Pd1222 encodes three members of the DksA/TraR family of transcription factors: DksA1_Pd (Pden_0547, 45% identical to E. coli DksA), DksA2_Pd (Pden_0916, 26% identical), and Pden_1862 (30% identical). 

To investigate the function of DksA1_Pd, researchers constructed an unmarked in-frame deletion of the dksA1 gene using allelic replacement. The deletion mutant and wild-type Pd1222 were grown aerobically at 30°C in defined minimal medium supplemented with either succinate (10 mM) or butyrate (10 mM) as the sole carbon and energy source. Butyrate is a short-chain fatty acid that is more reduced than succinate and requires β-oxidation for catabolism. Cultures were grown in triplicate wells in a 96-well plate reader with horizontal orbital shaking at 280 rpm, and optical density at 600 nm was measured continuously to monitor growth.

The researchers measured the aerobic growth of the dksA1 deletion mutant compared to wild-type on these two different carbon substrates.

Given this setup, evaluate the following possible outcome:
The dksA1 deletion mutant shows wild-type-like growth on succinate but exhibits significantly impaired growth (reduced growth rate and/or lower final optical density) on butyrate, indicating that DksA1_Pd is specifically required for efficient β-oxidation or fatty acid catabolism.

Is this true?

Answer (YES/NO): NO